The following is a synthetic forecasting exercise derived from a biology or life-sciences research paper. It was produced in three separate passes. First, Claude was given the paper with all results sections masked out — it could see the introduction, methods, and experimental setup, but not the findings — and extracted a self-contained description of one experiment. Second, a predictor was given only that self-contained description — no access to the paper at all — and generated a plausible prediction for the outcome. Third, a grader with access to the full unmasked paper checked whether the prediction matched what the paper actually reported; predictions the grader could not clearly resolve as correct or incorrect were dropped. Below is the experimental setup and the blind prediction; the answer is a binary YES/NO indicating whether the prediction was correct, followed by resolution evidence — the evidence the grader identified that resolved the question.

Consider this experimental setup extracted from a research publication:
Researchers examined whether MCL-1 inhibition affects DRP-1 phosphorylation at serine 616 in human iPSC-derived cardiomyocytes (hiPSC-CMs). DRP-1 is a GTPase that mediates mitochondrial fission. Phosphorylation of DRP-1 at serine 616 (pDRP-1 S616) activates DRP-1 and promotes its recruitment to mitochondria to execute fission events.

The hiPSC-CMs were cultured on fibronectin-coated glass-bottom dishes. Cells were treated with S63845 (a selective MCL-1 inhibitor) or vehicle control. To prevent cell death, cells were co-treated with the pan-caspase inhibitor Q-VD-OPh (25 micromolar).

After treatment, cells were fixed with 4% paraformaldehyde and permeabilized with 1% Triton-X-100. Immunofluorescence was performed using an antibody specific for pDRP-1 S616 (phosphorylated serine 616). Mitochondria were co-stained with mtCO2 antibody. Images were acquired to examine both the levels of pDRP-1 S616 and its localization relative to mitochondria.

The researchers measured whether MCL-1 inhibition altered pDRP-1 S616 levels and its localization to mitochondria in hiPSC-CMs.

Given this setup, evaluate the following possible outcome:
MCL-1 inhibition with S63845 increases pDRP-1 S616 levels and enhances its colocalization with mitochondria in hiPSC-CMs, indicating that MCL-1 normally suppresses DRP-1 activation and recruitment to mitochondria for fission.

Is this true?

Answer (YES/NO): NO